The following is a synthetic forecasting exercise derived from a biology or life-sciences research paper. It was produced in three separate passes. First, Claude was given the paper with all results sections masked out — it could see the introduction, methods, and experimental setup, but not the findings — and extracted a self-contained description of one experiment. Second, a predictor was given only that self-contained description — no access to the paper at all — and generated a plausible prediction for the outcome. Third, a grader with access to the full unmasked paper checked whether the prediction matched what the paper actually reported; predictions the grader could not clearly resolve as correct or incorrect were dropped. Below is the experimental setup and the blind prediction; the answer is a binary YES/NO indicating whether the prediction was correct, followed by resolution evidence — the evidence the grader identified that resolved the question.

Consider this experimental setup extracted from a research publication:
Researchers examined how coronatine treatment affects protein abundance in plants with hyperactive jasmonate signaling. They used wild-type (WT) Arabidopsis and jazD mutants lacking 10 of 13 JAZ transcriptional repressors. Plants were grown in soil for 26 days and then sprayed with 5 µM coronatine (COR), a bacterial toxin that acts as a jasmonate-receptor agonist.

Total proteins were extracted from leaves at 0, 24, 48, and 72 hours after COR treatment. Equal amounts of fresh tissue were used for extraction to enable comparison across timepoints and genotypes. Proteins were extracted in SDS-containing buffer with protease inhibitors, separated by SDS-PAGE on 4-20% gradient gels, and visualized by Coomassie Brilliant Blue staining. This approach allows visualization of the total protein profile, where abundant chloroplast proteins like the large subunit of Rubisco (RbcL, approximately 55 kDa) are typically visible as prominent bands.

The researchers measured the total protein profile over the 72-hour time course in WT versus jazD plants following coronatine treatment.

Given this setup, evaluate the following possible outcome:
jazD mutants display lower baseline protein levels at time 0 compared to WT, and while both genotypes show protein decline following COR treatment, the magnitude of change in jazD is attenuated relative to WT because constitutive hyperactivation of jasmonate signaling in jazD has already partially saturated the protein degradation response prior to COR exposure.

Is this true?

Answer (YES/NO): NO